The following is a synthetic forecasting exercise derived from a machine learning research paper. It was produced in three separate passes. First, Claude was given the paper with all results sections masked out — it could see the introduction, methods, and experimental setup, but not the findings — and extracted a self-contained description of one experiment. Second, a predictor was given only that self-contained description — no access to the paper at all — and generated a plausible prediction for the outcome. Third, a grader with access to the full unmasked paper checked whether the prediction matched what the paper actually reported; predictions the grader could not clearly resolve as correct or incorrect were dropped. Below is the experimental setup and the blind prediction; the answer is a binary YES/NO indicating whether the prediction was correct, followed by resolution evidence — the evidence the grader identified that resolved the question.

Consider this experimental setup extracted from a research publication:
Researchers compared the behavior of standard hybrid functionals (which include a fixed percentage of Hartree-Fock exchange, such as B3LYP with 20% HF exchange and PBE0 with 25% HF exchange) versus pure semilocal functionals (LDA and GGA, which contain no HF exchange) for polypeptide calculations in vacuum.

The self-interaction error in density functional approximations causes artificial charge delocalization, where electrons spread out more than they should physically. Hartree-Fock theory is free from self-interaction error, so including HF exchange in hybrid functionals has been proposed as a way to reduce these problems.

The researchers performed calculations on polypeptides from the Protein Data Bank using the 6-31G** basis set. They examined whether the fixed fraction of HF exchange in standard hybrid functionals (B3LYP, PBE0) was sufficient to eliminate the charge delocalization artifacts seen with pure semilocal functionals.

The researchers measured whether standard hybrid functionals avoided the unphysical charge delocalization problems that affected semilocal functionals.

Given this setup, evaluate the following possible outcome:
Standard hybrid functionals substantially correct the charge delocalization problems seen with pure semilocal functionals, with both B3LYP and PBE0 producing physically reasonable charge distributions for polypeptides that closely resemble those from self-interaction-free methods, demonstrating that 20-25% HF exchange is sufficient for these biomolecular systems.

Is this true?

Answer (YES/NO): NO